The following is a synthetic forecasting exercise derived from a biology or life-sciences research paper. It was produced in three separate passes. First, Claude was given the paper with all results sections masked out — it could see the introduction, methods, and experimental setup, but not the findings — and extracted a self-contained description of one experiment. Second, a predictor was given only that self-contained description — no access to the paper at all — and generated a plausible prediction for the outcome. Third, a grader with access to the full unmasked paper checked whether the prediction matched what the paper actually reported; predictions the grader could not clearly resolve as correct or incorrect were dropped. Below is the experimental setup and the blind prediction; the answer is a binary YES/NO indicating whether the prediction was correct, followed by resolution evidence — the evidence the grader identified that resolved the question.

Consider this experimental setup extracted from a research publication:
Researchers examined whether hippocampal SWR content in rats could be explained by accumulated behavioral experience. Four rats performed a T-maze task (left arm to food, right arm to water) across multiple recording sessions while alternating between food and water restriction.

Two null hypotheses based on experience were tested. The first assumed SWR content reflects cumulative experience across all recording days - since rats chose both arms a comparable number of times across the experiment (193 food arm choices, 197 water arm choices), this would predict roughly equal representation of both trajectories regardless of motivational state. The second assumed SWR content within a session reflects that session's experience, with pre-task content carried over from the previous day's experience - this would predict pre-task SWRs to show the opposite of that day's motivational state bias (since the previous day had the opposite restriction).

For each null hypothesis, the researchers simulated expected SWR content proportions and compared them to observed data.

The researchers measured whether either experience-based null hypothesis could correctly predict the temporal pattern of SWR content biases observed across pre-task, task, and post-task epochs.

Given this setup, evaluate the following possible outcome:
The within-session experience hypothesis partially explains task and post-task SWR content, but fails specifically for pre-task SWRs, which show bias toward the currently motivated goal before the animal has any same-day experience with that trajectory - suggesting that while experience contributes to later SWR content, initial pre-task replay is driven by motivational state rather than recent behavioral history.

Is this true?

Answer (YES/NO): NO